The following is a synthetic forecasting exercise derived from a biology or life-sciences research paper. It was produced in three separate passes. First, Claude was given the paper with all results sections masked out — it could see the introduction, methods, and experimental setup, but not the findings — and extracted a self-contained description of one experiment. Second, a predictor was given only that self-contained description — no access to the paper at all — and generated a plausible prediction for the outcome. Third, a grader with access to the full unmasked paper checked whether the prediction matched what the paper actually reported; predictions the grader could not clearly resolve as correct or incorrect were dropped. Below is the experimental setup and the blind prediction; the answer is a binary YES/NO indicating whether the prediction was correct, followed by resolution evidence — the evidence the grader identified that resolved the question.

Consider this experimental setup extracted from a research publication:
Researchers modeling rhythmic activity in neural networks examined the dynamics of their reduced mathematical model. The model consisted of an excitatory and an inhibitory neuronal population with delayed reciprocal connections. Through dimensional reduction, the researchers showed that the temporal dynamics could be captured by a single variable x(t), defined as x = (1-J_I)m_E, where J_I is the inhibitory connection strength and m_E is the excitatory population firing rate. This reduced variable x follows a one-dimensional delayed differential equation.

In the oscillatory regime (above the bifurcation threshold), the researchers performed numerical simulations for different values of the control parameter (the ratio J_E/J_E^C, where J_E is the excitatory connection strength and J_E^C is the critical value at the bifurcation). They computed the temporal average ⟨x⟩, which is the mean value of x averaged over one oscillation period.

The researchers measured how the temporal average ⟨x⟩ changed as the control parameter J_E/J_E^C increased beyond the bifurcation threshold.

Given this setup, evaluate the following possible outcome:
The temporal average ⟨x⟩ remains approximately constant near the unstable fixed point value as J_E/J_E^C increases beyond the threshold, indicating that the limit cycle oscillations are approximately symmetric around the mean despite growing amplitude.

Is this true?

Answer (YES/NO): NO